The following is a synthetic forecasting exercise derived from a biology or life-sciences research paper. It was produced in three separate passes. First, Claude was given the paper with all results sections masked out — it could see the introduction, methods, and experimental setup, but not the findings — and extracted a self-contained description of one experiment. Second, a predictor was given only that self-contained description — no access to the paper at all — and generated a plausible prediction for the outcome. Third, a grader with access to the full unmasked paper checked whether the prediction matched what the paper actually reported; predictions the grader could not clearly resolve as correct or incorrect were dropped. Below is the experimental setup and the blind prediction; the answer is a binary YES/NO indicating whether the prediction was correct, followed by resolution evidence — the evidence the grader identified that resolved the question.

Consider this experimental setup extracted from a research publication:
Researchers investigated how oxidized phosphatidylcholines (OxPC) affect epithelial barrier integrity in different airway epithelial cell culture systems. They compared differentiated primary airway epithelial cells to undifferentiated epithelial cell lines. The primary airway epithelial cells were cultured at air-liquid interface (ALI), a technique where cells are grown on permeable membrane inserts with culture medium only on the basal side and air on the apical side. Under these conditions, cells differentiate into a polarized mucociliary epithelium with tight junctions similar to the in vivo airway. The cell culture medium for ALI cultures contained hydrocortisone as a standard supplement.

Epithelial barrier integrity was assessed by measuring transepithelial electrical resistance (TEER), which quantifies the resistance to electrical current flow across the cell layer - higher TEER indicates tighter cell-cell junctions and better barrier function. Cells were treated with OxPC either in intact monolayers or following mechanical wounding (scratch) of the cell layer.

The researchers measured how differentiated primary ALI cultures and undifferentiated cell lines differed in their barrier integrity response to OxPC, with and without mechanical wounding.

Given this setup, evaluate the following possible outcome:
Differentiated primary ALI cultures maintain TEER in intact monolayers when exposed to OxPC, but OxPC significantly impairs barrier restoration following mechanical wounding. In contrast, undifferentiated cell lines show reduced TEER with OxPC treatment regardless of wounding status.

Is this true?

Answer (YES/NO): YES